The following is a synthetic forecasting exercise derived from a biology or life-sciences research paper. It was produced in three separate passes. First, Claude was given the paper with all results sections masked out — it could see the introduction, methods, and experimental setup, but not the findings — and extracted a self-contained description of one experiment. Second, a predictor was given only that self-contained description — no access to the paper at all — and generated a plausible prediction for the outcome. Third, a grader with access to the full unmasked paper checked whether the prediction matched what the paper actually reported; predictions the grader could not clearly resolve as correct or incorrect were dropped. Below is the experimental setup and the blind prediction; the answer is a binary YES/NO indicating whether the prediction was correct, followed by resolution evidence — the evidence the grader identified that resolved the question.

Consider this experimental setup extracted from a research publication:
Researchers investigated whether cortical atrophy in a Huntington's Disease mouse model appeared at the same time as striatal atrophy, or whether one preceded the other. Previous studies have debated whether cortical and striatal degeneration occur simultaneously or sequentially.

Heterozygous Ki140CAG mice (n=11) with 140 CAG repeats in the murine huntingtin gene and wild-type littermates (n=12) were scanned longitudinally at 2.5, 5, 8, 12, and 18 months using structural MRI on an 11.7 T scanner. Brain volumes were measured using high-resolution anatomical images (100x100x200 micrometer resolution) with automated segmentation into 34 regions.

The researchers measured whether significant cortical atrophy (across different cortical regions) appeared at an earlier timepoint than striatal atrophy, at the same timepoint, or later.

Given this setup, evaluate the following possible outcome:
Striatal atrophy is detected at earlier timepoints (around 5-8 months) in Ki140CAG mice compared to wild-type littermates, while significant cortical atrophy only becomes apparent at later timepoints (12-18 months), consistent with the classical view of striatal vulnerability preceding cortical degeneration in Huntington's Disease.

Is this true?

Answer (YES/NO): NO